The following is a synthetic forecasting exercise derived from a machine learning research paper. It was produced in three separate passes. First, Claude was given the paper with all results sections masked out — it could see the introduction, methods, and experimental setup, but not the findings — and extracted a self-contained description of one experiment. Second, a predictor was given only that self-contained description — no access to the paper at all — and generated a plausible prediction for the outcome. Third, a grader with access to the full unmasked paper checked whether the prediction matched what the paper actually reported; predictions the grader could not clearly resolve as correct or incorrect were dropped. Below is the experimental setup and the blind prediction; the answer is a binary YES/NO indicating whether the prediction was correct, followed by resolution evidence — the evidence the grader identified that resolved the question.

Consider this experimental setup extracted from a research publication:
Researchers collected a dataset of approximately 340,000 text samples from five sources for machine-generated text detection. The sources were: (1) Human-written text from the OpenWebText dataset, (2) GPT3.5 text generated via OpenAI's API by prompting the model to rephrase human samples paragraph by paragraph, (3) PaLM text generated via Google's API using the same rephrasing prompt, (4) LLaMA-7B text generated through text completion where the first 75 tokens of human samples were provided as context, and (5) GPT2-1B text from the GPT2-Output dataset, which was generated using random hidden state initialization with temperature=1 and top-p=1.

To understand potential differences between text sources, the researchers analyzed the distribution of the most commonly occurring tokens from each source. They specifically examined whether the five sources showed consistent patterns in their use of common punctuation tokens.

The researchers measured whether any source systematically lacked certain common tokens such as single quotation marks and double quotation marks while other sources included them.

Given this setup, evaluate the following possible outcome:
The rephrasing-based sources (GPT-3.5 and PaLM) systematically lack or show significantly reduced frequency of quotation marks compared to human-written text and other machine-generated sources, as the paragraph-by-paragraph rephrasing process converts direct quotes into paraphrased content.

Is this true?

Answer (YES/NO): NO